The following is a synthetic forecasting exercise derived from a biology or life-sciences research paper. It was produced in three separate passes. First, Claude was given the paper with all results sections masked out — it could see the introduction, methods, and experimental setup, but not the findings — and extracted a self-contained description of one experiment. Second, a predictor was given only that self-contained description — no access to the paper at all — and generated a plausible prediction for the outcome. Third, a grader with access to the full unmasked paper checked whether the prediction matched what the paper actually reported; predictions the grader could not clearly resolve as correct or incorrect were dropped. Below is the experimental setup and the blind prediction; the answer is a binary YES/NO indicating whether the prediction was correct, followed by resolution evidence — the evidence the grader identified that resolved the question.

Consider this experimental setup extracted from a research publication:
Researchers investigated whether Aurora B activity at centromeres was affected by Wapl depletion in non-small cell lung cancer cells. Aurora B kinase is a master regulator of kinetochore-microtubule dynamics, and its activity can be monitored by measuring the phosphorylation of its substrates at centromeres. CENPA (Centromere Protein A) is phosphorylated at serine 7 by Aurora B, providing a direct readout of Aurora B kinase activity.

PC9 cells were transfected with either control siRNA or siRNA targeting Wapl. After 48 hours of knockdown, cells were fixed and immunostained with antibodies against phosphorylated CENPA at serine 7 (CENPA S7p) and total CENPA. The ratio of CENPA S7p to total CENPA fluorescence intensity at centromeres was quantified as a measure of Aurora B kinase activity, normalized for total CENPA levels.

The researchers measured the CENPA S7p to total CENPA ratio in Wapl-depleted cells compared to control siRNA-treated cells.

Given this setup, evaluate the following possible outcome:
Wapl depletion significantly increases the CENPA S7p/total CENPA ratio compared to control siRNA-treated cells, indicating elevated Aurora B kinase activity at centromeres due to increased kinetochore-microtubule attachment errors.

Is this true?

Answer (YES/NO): NO